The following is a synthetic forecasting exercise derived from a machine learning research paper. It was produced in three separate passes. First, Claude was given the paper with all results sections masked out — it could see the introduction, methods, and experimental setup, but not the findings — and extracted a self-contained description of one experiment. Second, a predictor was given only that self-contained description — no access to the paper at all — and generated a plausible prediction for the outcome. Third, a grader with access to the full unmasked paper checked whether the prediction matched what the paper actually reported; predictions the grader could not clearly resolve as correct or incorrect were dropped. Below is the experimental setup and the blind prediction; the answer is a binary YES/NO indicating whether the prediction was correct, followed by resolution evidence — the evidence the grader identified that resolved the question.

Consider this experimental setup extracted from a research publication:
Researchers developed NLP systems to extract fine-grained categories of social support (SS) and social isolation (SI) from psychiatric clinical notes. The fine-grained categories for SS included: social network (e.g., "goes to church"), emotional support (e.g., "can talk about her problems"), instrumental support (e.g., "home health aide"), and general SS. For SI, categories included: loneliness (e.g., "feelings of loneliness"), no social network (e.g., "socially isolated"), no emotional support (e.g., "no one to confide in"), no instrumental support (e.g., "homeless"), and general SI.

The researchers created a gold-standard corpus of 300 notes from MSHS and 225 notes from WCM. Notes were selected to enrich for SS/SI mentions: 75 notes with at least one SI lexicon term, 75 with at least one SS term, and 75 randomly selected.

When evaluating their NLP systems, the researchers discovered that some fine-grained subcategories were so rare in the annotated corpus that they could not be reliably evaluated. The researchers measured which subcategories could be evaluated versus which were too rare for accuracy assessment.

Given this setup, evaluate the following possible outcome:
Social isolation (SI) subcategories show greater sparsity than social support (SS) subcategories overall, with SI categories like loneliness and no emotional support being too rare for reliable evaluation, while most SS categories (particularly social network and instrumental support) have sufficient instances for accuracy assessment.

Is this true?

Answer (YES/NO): NO